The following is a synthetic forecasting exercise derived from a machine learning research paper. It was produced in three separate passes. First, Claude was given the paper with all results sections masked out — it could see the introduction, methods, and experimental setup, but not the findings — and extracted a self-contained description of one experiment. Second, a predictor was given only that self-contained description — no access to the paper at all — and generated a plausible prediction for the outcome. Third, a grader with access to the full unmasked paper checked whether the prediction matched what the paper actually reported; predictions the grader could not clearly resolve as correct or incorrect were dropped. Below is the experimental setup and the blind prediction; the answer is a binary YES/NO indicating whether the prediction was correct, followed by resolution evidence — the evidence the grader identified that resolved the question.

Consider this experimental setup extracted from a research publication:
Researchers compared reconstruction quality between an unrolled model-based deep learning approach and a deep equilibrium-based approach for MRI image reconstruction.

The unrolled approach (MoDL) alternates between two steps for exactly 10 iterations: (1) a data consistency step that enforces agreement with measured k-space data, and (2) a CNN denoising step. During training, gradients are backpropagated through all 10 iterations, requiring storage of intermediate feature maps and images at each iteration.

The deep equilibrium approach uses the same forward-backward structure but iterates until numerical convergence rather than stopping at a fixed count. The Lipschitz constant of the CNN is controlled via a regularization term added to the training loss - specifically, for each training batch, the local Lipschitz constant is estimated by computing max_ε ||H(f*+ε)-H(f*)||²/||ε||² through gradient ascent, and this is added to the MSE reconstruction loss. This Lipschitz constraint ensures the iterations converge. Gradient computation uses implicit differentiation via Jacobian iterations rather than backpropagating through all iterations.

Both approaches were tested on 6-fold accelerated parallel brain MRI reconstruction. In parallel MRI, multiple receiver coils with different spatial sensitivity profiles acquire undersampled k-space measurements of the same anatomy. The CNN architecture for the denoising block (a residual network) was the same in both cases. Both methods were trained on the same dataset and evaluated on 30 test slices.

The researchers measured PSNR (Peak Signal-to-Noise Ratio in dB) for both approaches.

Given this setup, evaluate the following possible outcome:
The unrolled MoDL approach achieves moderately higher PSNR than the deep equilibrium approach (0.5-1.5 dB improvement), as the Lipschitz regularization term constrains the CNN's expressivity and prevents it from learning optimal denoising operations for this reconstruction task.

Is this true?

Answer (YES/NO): NO